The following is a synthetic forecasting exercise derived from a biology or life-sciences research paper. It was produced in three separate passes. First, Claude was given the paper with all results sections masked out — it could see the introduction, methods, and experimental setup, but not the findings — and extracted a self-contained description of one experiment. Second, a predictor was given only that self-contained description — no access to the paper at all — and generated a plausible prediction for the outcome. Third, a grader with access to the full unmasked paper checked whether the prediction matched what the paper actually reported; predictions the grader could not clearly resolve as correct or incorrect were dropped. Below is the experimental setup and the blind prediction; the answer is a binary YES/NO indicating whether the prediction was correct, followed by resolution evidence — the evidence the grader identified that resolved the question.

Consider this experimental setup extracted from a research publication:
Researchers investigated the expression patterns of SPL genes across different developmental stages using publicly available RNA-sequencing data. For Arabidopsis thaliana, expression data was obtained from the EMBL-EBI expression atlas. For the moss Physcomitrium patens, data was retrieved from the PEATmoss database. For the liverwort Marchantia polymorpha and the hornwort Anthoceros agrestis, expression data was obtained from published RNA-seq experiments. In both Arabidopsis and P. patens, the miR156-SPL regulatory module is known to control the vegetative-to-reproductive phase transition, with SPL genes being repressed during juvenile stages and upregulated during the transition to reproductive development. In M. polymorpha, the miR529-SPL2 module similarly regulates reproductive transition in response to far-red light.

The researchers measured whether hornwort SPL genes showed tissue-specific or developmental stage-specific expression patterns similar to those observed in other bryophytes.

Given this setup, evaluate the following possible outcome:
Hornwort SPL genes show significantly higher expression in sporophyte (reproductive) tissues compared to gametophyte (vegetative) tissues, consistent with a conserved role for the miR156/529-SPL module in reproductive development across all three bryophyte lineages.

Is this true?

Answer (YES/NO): NO